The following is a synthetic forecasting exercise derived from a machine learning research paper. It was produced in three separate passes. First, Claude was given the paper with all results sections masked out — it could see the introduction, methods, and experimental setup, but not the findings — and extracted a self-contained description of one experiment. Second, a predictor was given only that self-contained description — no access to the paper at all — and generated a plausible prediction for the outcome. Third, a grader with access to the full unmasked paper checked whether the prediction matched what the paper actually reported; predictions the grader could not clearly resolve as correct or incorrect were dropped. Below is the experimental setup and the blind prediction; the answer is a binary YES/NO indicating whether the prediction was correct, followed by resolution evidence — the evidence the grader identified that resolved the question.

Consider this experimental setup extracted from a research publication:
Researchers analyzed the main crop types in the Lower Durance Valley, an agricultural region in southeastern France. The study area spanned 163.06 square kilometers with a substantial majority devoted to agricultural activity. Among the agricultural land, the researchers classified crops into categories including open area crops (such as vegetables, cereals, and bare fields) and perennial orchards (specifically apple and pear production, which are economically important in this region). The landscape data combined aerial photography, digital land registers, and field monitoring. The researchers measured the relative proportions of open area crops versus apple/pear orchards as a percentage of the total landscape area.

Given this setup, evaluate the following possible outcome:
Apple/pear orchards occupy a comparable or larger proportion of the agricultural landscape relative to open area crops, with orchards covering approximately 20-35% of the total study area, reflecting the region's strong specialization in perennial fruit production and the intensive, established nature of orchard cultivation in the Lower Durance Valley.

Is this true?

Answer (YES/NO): NO